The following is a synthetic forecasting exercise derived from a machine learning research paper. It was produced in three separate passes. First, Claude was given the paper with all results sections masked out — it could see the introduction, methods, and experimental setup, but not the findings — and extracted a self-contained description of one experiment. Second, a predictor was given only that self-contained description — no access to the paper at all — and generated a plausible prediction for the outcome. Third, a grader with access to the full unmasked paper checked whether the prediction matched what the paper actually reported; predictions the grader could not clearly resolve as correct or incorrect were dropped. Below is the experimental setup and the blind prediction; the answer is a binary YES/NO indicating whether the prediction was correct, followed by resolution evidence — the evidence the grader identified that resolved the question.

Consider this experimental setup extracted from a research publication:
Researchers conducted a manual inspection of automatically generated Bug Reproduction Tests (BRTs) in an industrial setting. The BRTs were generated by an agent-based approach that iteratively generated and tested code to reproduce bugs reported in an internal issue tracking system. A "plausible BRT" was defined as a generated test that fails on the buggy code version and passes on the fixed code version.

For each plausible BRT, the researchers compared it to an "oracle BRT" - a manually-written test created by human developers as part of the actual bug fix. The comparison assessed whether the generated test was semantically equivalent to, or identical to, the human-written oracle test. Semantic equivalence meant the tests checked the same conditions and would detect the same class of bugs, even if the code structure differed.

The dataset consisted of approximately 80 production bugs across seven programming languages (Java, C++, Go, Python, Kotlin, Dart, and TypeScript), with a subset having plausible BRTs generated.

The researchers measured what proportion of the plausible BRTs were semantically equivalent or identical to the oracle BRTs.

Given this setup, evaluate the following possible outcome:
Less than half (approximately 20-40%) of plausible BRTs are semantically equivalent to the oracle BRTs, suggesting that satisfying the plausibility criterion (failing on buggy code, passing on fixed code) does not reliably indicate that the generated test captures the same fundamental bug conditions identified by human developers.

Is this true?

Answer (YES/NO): NO